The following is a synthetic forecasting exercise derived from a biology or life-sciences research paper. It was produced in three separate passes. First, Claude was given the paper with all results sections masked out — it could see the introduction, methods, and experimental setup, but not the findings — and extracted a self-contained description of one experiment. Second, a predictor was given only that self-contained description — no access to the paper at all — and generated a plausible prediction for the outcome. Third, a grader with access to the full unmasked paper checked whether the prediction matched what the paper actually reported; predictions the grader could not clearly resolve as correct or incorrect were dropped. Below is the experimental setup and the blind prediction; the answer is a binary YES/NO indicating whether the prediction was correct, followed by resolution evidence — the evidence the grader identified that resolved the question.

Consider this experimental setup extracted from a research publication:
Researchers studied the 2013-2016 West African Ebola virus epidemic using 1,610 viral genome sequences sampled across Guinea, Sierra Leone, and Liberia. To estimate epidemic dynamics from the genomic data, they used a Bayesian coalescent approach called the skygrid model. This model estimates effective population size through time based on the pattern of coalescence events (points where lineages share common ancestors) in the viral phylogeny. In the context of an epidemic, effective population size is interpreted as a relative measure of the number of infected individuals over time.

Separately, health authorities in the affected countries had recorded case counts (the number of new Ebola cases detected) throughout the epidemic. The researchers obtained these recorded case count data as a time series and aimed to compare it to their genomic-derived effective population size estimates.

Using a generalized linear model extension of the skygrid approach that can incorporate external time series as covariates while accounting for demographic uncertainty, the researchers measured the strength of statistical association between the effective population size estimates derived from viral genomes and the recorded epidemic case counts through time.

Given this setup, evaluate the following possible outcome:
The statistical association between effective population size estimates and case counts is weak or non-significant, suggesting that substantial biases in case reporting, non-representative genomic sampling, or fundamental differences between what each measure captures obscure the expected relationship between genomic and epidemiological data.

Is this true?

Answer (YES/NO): NO